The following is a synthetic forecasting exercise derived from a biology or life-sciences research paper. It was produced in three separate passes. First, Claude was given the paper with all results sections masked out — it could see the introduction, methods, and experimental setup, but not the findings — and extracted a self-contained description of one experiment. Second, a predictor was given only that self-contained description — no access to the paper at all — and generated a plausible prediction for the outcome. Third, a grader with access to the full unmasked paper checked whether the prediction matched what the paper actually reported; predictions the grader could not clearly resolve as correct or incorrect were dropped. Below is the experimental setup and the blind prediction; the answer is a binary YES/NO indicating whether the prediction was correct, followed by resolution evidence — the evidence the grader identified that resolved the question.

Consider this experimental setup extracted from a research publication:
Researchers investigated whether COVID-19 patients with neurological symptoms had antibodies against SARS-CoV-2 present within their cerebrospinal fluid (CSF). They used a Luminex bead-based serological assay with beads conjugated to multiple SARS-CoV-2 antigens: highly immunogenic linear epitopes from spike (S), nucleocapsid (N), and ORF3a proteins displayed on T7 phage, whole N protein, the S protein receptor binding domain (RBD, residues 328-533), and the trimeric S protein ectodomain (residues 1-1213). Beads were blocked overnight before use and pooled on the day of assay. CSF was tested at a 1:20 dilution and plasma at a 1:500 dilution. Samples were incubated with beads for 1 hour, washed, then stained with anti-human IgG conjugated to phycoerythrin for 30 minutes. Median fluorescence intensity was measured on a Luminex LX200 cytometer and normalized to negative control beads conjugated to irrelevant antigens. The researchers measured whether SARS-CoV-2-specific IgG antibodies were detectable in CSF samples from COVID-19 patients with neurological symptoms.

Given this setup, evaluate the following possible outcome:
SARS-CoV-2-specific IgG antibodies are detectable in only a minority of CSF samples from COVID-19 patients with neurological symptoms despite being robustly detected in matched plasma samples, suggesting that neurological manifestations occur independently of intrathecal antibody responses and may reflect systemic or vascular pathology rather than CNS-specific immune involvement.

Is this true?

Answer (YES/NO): NO